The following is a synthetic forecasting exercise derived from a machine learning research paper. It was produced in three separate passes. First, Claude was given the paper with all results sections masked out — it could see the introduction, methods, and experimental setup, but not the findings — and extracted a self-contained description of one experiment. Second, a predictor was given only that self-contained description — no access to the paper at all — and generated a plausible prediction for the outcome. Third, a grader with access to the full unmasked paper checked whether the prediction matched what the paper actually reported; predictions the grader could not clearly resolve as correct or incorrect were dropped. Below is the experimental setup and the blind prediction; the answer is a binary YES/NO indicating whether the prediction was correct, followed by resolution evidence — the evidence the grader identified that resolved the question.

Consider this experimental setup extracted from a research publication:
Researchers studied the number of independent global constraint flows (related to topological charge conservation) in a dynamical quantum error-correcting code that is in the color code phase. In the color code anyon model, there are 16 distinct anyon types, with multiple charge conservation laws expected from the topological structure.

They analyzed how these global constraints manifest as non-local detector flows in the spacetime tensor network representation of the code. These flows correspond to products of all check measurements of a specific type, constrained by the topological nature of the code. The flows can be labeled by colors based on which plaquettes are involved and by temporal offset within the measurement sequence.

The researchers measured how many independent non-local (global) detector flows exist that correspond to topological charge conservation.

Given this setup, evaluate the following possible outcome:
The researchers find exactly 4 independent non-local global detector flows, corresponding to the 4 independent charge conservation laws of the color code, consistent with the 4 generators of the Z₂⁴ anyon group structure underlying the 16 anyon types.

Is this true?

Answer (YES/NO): YES